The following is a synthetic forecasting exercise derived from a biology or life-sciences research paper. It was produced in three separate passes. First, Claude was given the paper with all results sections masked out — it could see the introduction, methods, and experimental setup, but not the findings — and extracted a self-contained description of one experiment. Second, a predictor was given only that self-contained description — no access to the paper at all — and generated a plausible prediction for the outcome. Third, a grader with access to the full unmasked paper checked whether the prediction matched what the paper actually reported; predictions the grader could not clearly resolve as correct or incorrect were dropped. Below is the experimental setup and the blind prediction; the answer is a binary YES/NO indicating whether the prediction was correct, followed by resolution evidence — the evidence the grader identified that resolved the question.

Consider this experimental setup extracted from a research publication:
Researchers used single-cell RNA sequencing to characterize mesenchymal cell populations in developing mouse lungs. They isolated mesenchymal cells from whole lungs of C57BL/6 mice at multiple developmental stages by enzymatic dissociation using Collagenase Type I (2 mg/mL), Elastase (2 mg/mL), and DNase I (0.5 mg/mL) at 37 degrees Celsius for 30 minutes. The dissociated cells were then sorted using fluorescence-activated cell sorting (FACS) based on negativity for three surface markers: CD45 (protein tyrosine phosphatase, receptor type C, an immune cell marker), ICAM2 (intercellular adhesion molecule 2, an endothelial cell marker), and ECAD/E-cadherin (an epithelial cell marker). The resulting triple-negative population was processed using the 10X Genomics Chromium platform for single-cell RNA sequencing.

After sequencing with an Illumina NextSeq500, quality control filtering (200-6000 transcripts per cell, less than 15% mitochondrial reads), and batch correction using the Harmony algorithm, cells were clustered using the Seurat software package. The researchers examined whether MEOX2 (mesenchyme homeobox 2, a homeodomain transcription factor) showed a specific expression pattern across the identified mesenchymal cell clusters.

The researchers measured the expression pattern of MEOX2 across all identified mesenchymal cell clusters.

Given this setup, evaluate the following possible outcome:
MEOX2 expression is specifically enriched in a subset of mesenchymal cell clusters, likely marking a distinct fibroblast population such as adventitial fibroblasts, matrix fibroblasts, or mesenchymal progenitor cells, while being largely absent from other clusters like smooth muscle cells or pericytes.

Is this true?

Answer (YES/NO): YES